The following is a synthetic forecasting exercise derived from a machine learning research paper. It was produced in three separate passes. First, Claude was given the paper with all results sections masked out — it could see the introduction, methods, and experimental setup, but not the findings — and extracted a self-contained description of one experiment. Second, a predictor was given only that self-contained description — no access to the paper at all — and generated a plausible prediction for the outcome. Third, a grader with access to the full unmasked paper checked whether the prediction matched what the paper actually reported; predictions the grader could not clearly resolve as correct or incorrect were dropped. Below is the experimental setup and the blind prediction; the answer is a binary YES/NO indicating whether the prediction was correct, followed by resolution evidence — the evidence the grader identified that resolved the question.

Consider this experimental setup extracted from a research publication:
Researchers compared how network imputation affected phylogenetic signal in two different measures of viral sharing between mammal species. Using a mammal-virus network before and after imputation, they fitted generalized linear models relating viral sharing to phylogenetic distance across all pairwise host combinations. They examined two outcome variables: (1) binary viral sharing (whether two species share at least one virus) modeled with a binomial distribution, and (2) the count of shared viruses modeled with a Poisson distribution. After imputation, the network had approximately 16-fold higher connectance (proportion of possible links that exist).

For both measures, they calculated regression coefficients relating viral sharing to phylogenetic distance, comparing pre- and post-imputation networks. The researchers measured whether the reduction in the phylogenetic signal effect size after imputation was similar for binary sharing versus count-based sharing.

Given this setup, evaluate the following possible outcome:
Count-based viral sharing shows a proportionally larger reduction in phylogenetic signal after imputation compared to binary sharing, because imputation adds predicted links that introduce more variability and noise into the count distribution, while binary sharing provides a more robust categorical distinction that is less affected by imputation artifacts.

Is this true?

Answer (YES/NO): NO